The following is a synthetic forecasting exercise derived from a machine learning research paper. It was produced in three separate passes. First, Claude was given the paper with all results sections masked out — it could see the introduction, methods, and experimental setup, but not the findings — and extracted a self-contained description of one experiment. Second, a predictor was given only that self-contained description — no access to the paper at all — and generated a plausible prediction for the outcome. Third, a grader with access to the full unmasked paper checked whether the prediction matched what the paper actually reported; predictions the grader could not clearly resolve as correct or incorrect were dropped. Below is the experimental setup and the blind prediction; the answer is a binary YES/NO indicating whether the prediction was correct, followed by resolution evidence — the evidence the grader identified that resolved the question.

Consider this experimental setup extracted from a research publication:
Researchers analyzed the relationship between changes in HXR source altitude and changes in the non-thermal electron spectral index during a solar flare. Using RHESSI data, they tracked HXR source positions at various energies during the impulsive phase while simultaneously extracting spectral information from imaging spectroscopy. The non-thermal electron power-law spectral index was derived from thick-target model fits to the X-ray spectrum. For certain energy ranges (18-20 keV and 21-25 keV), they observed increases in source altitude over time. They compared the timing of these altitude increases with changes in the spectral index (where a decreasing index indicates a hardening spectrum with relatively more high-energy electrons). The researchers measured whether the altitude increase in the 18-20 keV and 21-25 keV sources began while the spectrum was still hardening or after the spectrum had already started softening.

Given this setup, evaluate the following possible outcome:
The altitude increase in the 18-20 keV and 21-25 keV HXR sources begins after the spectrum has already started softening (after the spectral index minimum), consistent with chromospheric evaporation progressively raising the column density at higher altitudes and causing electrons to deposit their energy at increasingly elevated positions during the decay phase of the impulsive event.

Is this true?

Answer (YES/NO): NO